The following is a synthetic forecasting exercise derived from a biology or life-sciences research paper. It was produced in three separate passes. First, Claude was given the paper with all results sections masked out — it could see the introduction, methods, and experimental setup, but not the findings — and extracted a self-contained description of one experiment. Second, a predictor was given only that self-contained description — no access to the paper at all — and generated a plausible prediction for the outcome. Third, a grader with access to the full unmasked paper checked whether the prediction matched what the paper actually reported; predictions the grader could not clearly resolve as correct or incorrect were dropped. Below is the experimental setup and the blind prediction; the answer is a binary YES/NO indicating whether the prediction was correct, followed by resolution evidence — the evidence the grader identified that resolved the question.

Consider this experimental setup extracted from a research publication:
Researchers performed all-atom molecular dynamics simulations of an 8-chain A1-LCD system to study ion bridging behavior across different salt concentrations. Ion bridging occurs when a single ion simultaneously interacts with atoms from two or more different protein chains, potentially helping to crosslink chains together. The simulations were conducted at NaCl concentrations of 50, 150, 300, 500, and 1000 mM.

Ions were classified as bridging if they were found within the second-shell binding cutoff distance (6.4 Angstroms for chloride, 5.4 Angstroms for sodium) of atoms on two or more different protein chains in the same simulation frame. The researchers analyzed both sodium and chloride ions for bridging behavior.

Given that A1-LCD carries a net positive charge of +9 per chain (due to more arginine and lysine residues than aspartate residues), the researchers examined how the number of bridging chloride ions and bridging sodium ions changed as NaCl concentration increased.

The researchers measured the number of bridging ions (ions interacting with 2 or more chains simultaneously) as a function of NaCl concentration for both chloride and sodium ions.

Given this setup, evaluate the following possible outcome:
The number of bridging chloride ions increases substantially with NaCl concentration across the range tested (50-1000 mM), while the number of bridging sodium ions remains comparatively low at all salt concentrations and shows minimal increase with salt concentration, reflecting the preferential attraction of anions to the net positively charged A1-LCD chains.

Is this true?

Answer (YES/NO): NO